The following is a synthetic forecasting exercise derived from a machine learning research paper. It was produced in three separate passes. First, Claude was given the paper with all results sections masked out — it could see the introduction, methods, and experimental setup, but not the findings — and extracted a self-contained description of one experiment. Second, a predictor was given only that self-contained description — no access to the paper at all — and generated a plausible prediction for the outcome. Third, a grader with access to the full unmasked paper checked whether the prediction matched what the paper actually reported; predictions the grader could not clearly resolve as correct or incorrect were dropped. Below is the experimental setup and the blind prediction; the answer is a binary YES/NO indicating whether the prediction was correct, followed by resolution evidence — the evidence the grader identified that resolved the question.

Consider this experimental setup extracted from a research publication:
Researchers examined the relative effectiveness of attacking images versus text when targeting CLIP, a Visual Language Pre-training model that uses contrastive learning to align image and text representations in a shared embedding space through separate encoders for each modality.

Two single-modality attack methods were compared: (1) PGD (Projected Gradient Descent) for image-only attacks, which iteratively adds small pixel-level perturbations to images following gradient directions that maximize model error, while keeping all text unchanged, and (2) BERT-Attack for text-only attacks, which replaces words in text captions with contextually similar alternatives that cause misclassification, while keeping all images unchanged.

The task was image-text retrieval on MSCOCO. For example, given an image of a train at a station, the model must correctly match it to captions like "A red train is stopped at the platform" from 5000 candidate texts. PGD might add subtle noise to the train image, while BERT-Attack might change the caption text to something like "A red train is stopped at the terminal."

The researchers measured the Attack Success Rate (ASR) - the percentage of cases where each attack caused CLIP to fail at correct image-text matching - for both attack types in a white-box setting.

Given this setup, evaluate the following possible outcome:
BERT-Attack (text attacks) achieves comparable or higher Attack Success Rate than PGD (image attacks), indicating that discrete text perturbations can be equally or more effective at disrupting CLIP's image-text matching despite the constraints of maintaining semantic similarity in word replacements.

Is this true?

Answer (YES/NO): NO